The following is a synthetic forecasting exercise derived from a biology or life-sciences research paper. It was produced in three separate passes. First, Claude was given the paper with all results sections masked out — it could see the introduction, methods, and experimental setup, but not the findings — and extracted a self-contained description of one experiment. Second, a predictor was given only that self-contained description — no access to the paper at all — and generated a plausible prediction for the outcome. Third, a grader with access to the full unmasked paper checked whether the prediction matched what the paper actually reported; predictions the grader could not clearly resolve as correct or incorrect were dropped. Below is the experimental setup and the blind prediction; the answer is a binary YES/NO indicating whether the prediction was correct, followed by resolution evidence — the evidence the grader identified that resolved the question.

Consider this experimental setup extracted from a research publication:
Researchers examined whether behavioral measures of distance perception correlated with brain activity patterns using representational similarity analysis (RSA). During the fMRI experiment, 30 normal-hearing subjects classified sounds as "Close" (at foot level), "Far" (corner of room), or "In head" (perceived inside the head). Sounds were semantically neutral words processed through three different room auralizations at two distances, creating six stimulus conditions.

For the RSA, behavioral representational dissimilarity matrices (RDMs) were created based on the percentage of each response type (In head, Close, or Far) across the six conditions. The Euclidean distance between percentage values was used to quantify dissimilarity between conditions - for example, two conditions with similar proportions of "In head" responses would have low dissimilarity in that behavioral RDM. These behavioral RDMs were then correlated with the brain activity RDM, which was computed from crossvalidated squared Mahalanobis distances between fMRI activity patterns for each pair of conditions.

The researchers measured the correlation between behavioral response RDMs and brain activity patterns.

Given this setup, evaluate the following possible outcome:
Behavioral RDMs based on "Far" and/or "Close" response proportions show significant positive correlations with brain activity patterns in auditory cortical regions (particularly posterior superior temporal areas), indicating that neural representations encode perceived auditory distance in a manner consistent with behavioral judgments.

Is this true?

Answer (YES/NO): NO